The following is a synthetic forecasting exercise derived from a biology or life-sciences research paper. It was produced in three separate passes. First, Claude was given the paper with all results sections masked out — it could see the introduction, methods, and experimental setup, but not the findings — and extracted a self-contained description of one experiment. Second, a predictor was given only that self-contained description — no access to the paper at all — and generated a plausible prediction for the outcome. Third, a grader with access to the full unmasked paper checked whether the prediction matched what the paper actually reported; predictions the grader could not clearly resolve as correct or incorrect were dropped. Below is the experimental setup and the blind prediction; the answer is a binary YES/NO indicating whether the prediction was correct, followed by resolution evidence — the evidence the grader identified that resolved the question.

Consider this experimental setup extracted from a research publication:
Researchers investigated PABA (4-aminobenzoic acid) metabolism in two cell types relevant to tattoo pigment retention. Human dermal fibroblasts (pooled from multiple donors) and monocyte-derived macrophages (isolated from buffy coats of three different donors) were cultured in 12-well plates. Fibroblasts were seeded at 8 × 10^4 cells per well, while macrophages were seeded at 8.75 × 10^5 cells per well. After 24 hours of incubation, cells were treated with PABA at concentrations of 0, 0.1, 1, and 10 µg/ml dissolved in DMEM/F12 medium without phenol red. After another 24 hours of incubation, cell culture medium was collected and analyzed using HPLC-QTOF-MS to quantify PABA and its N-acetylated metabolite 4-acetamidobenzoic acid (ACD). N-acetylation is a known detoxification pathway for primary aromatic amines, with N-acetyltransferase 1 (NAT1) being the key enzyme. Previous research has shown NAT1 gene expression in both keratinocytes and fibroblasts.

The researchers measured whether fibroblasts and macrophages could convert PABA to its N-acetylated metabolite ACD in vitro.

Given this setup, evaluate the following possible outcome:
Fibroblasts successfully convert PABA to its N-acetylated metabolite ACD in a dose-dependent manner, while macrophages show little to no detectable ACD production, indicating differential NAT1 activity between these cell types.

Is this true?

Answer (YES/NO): NO